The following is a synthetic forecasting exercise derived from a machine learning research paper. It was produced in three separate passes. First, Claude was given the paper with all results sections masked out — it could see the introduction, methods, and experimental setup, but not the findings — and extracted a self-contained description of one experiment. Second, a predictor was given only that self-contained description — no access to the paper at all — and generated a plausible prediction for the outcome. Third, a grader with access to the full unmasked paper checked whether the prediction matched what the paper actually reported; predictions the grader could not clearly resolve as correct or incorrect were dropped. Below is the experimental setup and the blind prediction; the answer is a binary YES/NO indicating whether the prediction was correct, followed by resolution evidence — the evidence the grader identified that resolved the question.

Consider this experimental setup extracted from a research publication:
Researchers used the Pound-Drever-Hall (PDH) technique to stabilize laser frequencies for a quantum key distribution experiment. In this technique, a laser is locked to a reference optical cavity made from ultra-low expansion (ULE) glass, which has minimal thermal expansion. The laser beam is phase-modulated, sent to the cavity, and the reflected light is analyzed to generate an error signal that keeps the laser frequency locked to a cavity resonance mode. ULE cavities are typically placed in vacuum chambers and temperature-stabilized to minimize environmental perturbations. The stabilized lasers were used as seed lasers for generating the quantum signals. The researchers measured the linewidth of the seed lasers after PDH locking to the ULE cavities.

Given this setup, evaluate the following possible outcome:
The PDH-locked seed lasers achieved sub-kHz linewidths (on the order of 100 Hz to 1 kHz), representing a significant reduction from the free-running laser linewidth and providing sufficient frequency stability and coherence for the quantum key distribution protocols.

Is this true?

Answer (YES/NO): NO